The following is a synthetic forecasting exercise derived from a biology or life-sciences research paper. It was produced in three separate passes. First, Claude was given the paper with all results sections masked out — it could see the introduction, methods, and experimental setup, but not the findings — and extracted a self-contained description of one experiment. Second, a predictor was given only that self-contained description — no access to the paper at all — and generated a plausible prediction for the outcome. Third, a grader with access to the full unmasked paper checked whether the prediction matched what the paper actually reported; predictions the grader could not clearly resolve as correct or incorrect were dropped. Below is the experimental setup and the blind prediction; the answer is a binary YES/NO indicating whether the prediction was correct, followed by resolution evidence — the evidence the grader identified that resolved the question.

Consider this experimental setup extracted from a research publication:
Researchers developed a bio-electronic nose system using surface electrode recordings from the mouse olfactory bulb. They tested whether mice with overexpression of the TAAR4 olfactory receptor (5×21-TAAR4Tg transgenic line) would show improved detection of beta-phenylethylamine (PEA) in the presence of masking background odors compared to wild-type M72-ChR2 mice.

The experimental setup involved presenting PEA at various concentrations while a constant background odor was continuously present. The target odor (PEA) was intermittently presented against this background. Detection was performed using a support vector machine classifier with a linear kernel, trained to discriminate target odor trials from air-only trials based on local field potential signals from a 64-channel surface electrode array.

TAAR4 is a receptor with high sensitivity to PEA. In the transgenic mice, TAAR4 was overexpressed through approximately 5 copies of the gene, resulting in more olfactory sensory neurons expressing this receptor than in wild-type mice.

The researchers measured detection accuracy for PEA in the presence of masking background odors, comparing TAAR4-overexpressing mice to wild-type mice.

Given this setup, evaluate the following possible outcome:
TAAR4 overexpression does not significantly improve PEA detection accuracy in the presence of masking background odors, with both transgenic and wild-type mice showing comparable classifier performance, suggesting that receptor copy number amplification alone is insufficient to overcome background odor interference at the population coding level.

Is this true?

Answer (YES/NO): NO